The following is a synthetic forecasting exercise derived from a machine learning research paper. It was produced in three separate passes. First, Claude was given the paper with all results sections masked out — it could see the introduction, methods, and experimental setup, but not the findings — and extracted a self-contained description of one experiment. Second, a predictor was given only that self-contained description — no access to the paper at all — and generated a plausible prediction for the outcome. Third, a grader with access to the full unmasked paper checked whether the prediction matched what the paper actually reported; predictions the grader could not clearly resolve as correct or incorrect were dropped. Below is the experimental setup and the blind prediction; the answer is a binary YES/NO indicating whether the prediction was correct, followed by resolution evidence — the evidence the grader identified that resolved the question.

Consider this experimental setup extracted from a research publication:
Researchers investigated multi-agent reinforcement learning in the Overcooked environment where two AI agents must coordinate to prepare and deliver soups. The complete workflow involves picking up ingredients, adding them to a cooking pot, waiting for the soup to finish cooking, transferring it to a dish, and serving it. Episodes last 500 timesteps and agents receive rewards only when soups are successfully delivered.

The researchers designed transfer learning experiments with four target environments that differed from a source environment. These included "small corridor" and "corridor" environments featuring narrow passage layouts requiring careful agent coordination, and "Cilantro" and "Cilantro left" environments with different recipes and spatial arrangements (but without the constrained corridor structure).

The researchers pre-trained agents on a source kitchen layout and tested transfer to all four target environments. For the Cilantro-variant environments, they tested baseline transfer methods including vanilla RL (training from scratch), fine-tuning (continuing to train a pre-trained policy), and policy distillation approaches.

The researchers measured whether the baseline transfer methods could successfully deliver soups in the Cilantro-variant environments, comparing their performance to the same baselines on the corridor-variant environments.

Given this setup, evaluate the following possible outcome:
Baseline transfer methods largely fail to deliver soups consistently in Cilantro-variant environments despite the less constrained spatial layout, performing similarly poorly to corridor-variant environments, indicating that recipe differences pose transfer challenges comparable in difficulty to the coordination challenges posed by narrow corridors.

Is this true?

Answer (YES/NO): NO